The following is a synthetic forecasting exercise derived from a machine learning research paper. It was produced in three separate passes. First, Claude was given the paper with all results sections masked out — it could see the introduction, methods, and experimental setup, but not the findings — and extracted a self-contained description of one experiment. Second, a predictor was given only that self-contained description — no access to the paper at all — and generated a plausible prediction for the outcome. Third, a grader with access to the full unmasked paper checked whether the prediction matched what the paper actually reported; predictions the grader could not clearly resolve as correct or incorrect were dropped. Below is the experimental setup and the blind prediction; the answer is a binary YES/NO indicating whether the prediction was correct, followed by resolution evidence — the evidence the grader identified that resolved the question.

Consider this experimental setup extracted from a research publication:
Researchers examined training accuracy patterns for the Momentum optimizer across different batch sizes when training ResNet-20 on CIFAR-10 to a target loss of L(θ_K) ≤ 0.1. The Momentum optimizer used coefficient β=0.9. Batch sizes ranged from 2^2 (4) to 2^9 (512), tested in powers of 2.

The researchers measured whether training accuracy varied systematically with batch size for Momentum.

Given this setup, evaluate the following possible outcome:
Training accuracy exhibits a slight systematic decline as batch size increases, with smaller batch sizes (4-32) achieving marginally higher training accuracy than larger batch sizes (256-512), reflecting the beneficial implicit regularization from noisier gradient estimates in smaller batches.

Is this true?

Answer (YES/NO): NO